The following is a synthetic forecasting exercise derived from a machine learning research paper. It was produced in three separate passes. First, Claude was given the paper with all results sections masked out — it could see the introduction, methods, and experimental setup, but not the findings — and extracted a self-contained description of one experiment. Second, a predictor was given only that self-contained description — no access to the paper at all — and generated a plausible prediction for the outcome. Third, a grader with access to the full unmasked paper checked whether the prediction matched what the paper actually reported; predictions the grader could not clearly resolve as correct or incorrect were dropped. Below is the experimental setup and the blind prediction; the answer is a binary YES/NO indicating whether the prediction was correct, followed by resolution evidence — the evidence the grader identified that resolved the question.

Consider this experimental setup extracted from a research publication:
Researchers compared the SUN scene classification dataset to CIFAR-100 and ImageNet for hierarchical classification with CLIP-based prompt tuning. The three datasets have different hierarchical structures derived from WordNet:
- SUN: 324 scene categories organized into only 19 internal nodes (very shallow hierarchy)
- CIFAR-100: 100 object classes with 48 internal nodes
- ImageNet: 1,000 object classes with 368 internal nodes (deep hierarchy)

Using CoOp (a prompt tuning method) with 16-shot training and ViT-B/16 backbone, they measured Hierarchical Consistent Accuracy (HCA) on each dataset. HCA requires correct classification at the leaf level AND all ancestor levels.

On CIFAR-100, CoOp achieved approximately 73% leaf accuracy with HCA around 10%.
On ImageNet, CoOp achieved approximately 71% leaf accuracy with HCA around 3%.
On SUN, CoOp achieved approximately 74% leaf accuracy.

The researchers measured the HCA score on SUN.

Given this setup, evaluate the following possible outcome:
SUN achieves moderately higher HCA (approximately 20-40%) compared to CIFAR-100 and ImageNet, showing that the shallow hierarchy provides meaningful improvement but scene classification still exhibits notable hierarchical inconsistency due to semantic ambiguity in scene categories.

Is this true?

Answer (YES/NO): YES